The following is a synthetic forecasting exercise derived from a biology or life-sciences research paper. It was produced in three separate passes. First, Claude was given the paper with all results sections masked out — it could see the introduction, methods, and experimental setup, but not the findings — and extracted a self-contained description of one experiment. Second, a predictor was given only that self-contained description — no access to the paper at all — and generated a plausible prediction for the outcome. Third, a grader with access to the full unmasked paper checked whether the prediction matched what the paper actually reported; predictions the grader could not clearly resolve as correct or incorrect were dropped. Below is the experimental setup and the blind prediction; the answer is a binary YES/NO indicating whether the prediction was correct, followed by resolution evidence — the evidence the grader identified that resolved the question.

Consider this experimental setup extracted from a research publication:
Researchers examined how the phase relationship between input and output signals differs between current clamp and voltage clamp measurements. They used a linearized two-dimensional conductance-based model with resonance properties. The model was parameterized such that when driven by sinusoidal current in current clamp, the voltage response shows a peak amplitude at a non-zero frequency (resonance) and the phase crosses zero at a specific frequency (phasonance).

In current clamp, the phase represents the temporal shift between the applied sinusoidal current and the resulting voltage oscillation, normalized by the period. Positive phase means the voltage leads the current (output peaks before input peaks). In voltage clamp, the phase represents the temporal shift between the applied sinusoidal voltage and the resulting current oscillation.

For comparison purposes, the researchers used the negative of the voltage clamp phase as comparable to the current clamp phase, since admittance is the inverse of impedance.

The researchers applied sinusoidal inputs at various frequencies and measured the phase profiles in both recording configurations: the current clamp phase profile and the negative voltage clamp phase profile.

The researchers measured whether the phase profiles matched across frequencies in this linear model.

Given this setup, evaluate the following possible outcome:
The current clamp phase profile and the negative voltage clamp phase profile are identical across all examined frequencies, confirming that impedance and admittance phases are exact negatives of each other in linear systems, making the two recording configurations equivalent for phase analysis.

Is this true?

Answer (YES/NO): YES